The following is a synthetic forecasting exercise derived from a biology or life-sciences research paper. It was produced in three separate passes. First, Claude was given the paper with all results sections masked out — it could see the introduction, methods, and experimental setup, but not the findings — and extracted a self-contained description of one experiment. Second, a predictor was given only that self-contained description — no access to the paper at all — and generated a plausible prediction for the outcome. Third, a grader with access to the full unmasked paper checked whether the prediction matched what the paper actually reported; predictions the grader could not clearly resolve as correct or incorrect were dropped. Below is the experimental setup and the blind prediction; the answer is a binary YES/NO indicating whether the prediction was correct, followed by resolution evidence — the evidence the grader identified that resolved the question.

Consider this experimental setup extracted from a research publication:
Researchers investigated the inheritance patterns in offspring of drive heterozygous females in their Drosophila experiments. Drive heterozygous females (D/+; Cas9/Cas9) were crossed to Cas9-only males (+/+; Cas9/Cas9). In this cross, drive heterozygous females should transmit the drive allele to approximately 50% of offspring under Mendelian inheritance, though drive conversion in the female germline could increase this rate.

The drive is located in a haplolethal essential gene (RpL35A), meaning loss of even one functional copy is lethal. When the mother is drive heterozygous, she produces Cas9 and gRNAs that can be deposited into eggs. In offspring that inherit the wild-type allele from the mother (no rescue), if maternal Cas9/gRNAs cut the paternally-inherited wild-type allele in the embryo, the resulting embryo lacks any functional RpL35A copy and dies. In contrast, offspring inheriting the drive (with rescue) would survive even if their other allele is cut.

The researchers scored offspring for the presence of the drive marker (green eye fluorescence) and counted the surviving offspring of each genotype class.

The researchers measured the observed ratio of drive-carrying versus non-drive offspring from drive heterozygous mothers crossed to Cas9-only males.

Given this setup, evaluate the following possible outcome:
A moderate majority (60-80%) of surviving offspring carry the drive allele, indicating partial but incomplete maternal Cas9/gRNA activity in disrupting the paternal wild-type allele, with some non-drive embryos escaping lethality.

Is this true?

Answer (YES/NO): YES